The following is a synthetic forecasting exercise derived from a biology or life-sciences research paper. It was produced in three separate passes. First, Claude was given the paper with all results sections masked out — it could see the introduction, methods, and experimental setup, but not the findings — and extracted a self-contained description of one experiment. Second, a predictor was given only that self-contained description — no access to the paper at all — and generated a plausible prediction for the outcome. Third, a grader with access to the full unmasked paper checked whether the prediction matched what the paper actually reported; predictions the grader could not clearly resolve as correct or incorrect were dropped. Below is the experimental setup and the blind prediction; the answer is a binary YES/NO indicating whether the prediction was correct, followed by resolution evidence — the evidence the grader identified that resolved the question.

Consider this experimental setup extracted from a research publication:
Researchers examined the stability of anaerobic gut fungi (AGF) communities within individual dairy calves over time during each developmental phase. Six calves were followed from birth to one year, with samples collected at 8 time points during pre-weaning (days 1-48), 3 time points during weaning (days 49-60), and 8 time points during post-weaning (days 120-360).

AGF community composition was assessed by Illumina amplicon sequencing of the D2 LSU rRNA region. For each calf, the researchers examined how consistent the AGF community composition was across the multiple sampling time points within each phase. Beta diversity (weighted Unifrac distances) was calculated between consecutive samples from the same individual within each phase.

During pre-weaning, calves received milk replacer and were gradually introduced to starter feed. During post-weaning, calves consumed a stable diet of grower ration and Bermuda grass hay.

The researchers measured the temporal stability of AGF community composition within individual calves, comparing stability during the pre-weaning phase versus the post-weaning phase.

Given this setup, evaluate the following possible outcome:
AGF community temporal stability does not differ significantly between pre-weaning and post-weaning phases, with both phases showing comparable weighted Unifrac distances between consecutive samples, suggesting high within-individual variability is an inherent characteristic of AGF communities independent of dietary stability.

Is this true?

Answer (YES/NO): NO